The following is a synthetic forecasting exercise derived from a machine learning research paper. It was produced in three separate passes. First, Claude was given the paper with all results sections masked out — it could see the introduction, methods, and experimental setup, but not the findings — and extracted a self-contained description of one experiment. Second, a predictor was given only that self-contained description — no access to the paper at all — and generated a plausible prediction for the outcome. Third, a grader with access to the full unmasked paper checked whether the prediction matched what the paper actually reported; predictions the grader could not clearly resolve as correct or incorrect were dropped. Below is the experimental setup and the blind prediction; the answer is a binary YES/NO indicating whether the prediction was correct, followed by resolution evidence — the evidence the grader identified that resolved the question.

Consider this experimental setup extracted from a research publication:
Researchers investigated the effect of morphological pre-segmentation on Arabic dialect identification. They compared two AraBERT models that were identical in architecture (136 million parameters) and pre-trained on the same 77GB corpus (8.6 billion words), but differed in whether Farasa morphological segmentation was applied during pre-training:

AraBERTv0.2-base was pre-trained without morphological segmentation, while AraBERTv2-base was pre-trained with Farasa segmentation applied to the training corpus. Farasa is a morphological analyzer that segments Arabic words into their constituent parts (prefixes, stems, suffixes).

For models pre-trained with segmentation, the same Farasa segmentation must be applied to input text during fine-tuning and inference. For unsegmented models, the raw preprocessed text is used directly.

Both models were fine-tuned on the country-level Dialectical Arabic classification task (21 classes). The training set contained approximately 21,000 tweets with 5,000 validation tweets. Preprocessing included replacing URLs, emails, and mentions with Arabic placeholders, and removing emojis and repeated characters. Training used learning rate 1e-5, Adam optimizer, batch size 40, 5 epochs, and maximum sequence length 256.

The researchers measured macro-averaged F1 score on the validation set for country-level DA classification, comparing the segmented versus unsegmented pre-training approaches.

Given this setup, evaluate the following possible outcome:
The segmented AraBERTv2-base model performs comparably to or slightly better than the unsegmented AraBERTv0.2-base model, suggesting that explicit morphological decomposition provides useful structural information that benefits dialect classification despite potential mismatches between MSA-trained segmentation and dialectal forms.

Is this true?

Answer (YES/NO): YES